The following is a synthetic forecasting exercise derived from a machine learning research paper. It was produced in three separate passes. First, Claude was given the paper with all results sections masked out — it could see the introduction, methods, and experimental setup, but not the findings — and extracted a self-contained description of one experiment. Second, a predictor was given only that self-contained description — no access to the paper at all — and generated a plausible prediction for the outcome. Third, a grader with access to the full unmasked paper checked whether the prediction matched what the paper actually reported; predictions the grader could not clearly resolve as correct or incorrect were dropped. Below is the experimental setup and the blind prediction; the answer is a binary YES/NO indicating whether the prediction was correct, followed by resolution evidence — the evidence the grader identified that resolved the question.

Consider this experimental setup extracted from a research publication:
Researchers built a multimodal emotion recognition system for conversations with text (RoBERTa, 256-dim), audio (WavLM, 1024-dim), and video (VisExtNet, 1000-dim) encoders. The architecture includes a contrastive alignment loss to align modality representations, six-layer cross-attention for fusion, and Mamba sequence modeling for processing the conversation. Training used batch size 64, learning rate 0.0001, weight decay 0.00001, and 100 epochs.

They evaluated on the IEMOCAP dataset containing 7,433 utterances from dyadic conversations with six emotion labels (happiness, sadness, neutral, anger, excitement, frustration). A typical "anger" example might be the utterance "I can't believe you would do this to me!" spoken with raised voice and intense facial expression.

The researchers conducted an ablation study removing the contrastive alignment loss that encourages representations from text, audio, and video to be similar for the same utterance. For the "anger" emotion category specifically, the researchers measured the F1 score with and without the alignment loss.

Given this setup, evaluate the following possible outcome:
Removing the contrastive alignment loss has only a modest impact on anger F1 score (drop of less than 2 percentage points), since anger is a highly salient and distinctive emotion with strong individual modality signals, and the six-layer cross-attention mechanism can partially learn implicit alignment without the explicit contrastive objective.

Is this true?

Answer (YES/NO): NO